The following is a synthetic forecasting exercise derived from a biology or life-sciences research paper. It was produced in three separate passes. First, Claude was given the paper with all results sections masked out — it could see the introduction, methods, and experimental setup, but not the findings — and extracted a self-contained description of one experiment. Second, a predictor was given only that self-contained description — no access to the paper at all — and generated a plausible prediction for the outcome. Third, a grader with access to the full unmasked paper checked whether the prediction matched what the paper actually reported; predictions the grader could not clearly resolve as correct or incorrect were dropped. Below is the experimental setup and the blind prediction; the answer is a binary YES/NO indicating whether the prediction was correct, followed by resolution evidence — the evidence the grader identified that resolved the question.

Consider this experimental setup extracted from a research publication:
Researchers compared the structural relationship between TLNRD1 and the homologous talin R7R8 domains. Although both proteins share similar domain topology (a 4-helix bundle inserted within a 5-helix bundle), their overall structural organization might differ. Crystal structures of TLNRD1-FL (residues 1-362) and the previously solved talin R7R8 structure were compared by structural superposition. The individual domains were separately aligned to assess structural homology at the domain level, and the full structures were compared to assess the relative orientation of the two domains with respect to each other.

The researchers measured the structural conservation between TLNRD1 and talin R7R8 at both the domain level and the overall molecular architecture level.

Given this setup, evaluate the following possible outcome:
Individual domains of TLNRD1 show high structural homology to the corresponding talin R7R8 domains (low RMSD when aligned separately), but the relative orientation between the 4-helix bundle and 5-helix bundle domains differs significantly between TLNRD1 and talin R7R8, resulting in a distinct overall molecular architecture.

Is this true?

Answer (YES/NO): YES